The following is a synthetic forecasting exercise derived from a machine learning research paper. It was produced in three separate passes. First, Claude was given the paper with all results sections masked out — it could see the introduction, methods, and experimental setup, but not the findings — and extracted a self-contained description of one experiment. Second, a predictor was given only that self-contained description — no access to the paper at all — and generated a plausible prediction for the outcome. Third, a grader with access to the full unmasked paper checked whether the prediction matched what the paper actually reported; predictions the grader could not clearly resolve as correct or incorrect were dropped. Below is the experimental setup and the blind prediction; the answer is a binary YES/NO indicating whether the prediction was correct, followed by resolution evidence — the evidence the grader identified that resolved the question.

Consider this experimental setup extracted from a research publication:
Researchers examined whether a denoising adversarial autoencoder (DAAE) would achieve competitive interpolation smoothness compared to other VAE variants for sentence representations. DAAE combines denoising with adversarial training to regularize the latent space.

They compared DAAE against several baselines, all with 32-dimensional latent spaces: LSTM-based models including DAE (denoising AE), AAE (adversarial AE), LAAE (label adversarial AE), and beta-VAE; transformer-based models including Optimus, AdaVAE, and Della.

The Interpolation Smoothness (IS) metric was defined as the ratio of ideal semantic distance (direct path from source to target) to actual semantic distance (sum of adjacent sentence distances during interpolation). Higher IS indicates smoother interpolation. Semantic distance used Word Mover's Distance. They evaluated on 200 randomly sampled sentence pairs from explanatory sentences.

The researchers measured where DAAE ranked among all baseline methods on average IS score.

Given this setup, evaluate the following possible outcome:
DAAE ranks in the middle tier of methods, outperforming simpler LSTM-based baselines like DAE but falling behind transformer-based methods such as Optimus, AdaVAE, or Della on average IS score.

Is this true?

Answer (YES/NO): NO